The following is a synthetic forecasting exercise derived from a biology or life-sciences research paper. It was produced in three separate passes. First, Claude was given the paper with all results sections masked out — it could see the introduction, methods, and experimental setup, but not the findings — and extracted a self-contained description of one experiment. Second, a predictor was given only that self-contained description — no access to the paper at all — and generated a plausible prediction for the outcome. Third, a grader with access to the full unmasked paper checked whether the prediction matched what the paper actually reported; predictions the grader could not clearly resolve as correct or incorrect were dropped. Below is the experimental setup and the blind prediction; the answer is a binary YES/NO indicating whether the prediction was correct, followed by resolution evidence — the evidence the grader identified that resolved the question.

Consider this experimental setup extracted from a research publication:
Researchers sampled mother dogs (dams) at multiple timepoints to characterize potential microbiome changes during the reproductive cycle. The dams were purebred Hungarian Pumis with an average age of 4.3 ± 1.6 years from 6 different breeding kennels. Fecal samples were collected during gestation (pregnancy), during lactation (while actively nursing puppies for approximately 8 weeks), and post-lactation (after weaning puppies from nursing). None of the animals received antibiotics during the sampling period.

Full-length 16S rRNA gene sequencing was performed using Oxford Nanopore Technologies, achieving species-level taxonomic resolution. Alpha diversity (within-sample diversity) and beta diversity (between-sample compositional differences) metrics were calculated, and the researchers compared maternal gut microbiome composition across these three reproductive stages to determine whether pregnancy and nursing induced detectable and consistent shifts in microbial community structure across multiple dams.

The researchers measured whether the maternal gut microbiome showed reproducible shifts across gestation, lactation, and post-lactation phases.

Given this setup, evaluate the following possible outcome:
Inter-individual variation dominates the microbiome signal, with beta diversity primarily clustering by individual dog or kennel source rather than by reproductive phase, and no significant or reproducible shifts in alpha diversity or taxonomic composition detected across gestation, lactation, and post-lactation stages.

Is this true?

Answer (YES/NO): NO